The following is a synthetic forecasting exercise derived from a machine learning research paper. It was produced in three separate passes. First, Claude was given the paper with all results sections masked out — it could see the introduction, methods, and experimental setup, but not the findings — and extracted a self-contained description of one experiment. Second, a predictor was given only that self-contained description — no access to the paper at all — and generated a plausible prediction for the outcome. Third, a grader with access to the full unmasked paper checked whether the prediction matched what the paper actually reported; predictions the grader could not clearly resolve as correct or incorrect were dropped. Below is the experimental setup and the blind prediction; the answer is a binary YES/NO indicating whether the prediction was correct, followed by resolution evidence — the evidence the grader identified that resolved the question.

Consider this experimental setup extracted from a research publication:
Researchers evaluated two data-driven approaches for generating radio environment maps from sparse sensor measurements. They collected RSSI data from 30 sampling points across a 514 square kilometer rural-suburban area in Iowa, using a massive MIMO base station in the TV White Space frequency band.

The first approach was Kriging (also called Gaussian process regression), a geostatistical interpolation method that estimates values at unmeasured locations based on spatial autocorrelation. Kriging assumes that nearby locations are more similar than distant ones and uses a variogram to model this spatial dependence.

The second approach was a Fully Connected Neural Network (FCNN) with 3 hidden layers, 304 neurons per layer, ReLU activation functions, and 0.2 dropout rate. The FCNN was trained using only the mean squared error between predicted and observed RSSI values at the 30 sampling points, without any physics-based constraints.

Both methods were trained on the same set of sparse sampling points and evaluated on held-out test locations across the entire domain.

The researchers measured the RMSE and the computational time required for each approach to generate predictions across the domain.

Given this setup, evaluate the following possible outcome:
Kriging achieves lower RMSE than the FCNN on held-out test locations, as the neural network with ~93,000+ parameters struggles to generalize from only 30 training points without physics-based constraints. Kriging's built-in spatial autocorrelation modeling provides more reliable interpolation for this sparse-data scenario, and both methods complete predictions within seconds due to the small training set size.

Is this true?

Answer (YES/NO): NO